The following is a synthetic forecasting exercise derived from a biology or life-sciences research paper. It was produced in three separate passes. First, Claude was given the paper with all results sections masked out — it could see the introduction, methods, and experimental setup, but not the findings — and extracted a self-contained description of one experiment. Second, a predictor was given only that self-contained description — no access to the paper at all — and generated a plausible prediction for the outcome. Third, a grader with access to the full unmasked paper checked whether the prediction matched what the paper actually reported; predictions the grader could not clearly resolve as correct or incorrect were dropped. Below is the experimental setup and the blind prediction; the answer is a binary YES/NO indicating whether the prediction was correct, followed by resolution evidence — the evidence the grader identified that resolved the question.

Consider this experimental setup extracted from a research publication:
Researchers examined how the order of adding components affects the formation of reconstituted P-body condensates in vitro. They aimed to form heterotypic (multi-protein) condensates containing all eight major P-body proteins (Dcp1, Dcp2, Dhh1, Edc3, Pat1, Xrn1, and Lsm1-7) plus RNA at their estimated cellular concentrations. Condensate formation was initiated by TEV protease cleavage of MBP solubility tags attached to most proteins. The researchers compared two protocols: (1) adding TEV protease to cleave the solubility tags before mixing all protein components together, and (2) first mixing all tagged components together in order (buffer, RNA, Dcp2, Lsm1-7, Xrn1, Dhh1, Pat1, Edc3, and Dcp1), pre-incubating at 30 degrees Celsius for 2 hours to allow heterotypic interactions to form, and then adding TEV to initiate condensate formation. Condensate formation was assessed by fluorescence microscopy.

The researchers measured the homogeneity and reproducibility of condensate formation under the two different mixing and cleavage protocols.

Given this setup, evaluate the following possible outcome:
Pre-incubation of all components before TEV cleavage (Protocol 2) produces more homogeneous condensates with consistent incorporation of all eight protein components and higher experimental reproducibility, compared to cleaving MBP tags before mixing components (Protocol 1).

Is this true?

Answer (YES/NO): YES